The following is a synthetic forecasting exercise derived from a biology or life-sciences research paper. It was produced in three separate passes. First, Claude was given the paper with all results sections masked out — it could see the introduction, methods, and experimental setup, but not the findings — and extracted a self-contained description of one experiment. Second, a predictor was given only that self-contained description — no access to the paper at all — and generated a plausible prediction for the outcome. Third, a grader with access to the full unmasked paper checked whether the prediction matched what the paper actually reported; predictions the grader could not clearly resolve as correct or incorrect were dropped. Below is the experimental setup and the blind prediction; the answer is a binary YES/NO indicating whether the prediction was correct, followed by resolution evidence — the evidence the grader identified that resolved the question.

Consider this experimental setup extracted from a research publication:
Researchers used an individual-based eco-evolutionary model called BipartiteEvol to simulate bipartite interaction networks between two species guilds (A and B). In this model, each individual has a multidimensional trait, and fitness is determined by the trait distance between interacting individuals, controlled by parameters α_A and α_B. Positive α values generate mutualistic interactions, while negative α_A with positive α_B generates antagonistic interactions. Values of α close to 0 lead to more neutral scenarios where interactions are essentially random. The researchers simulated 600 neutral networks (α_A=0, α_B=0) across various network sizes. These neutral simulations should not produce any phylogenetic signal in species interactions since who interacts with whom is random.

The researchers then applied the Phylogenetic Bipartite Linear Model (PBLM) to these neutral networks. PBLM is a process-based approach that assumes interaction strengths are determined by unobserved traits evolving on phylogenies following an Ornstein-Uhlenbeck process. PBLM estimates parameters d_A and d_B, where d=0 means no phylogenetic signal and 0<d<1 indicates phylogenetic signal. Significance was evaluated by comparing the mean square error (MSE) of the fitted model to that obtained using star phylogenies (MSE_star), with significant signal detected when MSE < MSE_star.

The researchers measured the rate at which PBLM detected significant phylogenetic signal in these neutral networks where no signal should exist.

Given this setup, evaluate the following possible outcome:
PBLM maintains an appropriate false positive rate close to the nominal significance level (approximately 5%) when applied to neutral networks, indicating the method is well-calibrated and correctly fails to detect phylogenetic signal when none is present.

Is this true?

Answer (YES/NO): NO